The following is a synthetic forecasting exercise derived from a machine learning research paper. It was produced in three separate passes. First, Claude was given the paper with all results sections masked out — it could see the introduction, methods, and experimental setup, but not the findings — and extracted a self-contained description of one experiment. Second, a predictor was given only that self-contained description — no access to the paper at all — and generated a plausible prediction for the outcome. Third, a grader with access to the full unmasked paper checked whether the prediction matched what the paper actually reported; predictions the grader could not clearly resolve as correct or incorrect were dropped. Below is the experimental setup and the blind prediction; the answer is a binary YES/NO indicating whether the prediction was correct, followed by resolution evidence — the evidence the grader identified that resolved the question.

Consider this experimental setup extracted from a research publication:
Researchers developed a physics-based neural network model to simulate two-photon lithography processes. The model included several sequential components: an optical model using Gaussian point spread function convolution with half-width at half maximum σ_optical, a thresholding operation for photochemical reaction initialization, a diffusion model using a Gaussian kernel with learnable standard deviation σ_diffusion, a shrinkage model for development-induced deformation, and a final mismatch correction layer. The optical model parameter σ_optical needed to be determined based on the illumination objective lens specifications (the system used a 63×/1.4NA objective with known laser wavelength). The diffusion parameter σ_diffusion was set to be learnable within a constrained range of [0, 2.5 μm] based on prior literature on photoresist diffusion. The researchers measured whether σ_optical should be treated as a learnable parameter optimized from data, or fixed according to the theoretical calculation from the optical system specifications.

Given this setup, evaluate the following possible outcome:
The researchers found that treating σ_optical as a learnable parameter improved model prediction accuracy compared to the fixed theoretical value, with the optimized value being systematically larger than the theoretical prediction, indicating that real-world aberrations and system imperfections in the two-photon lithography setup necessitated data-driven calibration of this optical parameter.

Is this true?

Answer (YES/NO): NO